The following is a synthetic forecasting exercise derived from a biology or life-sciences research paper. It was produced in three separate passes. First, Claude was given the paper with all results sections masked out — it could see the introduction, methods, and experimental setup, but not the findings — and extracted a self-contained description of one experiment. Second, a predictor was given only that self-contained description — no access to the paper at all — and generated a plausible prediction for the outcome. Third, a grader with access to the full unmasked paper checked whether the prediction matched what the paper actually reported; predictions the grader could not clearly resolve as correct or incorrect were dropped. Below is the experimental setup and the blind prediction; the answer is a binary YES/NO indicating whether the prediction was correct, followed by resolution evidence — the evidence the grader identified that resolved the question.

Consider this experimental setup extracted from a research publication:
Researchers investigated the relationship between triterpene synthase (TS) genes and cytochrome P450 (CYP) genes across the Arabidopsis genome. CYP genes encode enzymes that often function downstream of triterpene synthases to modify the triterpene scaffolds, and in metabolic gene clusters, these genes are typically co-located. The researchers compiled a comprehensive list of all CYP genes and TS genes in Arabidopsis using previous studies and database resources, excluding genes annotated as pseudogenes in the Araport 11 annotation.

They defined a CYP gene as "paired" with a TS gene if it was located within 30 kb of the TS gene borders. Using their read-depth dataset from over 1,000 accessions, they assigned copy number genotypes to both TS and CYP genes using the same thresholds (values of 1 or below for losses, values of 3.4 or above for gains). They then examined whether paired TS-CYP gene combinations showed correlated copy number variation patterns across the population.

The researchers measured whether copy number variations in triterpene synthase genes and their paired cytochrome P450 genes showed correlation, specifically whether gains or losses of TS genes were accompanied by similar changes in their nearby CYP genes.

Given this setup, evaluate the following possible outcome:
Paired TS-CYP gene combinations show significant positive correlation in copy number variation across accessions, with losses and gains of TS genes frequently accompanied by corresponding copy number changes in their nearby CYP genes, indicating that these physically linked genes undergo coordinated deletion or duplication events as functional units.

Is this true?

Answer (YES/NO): YES